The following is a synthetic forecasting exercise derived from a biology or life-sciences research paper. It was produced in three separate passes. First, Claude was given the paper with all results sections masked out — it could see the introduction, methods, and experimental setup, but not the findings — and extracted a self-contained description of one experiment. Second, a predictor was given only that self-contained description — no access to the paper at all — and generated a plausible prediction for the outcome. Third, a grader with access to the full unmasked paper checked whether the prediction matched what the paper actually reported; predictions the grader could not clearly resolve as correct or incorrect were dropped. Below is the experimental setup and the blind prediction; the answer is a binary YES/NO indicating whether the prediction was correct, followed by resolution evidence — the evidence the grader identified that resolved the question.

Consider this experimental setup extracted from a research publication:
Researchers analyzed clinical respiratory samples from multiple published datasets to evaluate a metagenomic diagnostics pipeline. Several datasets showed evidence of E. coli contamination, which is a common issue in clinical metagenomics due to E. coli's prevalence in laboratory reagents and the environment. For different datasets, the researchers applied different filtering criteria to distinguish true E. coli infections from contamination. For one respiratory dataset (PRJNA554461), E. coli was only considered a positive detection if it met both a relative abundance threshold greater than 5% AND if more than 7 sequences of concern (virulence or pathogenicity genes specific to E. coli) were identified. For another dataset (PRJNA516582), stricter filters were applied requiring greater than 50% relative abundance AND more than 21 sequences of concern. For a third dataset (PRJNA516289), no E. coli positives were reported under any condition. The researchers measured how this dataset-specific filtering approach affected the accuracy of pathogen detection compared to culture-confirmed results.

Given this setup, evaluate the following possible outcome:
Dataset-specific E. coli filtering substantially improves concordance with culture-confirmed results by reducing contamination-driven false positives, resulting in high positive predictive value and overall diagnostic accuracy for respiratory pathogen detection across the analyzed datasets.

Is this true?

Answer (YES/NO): YES